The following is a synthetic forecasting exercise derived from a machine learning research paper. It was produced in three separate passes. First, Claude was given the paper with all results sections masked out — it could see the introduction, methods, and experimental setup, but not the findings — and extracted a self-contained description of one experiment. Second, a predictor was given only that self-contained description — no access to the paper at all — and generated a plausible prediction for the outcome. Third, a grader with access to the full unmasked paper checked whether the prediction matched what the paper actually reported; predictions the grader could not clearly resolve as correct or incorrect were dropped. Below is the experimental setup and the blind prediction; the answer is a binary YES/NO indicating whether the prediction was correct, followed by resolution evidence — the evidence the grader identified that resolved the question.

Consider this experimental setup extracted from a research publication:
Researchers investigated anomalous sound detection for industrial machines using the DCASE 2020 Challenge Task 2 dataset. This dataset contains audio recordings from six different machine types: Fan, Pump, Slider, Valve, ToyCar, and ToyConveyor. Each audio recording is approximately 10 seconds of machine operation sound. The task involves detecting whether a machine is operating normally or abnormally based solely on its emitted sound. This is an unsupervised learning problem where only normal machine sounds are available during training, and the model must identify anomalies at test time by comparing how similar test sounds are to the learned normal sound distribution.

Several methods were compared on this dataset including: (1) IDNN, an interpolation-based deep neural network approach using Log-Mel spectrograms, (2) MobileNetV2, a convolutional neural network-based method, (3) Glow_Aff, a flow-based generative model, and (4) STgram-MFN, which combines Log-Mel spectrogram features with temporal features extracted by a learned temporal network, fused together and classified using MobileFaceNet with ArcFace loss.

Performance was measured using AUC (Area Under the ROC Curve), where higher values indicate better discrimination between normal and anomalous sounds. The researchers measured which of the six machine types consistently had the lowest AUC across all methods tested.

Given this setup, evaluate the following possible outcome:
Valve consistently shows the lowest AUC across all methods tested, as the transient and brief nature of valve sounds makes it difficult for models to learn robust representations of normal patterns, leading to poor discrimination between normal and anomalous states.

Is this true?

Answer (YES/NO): NO